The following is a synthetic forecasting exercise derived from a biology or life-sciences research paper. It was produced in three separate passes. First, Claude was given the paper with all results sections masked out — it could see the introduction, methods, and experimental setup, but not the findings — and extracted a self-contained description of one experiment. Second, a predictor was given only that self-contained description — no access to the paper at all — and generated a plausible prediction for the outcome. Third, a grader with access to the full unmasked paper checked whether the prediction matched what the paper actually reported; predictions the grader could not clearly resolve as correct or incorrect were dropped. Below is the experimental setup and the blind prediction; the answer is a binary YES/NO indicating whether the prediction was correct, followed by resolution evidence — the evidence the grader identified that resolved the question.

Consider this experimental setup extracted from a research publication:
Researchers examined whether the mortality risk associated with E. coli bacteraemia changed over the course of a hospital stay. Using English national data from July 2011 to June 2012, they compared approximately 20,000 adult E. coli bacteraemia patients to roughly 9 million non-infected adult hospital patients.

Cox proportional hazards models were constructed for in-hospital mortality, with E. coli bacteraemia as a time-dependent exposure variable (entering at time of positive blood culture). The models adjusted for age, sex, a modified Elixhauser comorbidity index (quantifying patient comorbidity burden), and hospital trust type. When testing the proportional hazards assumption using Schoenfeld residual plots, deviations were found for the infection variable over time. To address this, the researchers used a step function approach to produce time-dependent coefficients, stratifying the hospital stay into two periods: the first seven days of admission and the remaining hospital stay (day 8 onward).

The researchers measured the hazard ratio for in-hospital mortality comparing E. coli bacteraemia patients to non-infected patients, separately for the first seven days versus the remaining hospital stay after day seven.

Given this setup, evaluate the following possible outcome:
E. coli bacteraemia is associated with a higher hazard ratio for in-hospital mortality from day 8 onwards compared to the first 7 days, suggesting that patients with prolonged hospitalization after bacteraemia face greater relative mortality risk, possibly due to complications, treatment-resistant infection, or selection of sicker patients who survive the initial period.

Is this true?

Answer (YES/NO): NO